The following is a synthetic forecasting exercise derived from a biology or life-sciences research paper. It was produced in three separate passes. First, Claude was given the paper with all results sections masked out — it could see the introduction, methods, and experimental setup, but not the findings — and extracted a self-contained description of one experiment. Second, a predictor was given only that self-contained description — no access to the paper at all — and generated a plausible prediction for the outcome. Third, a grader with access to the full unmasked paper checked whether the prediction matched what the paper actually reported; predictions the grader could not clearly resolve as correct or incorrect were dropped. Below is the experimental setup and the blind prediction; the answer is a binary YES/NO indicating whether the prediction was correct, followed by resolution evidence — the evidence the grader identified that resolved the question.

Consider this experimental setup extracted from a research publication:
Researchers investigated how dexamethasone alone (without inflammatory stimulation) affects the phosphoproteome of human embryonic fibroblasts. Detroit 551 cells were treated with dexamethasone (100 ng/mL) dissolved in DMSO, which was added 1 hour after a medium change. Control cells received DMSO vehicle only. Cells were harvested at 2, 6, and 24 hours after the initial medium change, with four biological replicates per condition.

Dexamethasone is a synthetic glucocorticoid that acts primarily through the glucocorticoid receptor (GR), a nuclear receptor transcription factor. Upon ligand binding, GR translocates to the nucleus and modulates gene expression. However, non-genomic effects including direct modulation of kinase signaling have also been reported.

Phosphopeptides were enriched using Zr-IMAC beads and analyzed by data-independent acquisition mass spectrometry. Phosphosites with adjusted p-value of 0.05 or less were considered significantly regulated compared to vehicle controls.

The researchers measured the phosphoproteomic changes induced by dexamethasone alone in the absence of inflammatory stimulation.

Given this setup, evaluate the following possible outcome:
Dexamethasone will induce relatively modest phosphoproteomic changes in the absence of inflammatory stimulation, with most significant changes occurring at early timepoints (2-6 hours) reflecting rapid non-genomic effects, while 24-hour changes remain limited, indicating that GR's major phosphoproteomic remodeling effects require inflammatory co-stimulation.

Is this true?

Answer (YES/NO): NO